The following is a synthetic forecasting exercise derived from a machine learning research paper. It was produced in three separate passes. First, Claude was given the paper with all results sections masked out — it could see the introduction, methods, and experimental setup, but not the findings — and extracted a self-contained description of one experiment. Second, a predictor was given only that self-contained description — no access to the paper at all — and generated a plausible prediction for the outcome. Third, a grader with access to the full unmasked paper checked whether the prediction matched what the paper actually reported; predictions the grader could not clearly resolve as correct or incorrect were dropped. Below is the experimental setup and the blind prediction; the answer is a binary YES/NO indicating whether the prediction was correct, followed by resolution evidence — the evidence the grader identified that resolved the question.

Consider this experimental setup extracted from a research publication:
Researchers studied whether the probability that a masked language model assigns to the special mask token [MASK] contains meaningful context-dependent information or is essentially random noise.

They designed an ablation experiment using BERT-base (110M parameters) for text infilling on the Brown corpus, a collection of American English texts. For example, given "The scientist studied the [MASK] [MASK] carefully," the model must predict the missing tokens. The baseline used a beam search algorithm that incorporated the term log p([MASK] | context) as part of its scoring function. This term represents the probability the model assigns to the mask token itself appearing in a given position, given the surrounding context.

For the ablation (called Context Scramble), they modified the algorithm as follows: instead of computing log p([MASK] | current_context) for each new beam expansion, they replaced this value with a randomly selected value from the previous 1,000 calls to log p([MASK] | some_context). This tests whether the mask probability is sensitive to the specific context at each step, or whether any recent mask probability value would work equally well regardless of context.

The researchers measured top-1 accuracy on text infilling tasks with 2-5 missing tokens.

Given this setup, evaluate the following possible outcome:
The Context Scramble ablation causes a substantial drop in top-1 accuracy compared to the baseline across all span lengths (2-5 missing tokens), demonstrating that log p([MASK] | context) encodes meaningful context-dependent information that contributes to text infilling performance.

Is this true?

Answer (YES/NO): YES